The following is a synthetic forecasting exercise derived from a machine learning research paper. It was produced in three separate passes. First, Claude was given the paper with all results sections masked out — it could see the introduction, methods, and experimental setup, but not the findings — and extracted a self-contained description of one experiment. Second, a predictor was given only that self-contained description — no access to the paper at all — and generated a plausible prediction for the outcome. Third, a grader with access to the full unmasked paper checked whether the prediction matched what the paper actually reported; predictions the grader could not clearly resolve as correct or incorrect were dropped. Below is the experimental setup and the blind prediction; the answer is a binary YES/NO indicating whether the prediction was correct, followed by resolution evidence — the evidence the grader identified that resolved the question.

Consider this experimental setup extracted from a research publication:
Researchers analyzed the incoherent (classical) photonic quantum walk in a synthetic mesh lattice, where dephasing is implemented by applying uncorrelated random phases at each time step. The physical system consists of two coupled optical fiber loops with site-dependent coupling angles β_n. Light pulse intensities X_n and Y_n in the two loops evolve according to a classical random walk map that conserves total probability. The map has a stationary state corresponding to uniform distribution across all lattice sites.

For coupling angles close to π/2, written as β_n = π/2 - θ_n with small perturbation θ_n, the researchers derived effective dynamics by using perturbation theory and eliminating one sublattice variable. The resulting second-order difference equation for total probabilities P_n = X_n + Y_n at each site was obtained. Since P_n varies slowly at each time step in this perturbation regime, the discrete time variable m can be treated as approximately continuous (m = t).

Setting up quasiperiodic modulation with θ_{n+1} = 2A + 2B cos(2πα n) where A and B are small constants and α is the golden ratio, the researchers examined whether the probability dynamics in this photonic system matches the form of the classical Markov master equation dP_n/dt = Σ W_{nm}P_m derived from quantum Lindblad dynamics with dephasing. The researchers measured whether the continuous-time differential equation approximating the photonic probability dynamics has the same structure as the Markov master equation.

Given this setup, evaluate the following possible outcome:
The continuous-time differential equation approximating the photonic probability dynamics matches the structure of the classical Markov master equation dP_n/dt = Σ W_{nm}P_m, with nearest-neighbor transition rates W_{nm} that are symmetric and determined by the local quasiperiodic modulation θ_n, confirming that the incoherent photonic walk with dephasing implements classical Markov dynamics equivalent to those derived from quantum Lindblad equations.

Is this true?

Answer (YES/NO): YES